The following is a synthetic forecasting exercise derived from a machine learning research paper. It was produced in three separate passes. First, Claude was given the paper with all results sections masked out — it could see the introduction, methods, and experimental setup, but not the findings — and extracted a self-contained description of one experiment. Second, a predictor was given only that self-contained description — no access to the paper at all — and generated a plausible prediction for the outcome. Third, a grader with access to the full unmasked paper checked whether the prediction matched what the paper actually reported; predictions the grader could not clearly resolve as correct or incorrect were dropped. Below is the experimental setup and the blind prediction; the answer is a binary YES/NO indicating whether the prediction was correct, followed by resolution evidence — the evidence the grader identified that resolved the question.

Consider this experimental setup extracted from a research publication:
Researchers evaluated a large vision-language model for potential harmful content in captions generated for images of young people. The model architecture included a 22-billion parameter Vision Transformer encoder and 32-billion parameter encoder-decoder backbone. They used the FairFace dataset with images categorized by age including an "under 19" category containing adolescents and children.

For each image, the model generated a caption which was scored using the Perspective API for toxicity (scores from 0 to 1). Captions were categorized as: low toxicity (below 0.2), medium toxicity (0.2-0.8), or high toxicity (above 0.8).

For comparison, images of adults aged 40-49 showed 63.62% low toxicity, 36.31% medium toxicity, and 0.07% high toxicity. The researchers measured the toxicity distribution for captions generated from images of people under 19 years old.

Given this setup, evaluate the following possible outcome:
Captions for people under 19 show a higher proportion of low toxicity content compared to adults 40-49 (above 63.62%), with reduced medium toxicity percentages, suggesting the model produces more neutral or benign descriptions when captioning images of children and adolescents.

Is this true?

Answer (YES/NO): NO